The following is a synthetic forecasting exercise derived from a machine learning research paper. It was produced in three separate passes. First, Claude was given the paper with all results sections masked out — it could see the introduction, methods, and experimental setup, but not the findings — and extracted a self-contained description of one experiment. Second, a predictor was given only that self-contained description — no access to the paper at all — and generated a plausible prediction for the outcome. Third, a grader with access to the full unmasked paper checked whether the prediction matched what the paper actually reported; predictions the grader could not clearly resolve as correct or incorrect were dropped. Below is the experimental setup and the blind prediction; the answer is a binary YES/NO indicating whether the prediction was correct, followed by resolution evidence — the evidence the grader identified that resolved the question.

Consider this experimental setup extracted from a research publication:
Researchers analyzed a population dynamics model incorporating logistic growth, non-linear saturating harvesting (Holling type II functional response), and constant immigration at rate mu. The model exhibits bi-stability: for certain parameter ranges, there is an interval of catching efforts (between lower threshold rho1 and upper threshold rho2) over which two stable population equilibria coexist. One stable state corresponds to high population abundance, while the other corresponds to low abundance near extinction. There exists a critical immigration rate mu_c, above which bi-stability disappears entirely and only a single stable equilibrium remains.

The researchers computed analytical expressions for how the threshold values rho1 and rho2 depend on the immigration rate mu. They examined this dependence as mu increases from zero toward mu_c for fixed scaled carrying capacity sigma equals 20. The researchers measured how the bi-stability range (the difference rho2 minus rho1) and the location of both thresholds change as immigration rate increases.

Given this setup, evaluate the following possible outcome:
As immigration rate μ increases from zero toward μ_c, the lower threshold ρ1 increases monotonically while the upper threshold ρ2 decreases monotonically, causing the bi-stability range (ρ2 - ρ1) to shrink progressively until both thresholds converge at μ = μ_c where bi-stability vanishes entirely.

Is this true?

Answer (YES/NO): NO